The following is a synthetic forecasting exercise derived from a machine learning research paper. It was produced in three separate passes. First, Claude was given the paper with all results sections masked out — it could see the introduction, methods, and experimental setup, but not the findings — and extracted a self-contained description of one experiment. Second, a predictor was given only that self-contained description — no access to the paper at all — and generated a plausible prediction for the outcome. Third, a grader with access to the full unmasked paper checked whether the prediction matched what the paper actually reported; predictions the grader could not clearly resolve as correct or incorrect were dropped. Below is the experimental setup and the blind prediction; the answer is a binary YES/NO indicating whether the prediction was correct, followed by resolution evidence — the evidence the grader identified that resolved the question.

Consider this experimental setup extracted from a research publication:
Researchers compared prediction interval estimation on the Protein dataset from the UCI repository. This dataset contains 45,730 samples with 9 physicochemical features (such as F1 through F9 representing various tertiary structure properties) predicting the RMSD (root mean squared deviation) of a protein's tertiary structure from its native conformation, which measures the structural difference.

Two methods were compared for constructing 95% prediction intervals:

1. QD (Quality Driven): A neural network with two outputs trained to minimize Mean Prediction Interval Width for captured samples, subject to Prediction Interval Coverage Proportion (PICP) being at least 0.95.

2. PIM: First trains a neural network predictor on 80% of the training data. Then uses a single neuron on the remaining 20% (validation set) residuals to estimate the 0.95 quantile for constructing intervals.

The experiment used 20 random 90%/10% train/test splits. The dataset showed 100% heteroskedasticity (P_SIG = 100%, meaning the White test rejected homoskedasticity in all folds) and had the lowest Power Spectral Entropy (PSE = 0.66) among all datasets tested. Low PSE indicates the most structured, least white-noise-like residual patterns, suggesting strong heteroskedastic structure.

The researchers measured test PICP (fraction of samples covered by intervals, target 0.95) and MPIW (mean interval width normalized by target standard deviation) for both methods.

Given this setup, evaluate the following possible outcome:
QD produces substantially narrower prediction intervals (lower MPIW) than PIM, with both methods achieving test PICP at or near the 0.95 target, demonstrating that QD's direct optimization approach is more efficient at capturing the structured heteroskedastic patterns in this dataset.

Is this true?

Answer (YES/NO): YES